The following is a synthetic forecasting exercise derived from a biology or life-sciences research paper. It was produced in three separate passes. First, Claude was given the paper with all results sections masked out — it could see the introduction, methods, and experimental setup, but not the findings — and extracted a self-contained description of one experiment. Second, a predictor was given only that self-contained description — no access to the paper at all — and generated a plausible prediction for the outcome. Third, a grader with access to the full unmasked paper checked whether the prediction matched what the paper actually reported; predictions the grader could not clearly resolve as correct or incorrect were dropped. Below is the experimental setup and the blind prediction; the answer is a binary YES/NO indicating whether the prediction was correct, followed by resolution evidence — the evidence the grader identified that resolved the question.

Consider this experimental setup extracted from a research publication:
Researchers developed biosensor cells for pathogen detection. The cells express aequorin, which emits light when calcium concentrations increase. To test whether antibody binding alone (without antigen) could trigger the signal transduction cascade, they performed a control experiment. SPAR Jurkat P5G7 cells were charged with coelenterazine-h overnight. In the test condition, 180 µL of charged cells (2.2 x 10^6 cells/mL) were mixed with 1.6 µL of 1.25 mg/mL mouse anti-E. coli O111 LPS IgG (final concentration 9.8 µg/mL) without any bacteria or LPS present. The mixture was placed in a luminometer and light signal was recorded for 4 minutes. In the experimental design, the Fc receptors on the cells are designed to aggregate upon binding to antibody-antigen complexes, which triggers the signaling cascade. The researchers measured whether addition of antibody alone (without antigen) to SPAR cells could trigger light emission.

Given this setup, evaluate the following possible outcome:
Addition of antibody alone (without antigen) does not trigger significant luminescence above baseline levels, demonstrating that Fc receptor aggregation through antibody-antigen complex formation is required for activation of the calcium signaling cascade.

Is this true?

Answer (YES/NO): YES